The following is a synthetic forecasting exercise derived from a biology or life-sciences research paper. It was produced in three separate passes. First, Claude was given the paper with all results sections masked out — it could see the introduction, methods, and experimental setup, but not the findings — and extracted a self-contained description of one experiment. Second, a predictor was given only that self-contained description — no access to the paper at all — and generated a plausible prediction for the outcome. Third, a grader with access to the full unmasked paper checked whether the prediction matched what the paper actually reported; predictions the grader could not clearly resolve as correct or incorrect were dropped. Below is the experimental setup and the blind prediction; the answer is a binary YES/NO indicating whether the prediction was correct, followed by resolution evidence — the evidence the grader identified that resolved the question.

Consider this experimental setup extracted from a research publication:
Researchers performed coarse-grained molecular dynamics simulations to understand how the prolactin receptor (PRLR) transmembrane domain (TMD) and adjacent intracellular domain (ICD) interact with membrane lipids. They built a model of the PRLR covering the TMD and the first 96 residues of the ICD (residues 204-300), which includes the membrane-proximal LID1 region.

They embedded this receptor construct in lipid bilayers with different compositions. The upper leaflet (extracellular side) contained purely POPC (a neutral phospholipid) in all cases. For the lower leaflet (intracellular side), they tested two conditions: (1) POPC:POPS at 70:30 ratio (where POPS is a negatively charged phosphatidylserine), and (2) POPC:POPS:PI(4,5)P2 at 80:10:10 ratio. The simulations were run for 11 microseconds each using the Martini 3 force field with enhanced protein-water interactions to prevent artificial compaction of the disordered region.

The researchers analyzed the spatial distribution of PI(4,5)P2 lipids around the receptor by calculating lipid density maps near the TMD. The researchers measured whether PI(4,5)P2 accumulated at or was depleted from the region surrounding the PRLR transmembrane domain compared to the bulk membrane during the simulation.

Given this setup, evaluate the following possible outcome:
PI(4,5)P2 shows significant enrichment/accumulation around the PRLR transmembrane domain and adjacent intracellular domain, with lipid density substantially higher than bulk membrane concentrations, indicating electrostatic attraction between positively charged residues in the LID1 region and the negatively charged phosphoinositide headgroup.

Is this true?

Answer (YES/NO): YES